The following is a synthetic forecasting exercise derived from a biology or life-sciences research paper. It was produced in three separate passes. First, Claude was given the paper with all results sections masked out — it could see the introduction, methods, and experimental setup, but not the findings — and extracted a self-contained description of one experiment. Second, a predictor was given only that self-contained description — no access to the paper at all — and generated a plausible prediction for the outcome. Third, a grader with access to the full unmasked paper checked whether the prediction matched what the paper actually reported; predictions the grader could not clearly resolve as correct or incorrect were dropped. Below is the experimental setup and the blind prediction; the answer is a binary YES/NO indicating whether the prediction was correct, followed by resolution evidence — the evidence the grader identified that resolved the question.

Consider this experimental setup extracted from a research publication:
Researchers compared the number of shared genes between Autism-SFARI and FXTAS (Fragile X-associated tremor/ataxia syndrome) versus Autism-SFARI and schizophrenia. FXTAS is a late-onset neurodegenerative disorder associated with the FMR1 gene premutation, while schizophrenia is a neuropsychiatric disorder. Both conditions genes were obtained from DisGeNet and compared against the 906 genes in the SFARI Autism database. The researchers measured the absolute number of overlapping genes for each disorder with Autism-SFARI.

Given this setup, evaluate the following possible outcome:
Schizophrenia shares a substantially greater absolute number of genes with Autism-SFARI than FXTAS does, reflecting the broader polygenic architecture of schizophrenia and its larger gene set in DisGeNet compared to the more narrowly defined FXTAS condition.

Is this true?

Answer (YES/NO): YES